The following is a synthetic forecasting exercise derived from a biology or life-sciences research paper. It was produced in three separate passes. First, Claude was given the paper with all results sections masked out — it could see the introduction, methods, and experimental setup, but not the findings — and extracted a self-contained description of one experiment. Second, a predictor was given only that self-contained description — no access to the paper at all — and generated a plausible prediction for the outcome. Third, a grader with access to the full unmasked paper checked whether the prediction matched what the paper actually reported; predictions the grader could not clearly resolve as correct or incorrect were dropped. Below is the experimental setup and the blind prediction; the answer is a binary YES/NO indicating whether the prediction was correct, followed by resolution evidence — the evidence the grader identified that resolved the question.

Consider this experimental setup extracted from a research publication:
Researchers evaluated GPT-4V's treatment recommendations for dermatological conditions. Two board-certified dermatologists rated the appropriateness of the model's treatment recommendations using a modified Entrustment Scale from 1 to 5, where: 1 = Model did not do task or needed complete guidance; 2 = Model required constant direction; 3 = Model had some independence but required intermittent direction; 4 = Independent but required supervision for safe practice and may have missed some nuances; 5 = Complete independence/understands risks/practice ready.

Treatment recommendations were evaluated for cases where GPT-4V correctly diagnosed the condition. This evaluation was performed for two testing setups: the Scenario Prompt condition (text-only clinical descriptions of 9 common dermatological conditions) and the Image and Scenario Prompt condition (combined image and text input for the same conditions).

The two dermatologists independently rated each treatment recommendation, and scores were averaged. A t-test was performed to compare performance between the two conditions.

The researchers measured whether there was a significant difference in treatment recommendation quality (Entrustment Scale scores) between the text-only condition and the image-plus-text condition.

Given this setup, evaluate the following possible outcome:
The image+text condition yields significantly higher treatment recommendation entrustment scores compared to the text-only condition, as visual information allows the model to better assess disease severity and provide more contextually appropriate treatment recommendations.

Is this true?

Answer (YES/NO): NO